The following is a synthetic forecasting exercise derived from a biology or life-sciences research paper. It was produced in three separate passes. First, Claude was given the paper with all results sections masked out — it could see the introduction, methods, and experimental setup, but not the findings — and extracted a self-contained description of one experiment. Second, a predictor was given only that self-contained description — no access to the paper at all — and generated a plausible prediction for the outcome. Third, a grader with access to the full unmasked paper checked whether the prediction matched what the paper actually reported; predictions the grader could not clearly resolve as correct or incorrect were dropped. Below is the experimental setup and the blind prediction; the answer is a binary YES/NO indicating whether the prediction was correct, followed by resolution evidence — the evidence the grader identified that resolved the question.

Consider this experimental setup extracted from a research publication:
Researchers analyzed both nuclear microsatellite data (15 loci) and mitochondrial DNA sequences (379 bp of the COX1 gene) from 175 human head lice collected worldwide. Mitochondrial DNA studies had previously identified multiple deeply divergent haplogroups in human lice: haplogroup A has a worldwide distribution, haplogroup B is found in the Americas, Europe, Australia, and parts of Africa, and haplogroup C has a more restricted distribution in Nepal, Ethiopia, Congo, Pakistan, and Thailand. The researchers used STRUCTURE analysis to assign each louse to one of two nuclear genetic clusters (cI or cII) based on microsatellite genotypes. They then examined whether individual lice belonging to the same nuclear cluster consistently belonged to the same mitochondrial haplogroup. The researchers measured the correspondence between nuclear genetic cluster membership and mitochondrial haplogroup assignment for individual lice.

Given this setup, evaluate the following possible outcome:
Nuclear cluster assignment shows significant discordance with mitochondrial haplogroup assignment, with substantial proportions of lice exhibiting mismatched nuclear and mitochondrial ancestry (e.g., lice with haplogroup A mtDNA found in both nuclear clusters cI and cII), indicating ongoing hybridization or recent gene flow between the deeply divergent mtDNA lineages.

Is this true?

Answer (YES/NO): YES